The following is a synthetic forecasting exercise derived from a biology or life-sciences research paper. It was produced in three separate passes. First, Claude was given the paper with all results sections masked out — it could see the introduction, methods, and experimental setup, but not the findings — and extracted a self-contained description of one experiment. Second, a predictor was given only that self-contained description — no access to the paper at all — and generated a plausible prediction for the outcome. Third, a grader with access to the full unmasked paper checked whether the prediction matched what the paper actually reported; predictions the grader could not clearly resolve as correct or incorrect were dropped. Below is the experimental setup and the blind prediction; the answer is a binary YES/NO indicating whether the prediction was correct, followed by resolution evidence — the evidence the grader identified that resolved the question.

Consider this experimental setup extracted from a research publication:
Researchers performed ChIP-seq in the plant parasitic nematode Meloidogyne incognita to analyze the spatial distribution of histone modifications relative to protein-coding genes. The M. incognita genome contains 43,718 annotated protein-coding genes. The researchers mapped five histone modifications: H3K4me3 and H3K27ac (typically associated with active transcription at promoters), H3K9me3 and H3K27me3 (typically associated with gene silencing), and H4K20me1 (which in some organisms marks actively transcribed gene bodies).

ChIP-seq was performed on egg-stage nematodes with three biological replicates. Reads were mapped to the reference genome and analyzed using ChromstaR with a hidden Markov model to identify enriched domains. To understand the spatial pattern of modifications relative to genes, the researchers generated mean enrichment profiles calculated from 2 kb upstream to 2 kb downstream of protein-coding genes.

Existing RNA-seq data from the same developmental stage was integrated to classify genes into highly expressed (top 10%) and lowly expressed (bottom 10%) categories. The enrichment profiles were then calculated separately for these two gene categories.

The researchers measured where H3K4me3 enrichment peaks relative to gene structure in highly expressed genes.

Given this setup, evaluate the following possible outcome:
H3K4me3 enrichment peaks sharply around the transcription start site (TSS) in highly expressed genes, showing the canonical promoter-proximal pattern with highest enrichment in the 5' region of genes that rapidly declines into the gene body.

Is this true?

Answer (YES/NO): YES